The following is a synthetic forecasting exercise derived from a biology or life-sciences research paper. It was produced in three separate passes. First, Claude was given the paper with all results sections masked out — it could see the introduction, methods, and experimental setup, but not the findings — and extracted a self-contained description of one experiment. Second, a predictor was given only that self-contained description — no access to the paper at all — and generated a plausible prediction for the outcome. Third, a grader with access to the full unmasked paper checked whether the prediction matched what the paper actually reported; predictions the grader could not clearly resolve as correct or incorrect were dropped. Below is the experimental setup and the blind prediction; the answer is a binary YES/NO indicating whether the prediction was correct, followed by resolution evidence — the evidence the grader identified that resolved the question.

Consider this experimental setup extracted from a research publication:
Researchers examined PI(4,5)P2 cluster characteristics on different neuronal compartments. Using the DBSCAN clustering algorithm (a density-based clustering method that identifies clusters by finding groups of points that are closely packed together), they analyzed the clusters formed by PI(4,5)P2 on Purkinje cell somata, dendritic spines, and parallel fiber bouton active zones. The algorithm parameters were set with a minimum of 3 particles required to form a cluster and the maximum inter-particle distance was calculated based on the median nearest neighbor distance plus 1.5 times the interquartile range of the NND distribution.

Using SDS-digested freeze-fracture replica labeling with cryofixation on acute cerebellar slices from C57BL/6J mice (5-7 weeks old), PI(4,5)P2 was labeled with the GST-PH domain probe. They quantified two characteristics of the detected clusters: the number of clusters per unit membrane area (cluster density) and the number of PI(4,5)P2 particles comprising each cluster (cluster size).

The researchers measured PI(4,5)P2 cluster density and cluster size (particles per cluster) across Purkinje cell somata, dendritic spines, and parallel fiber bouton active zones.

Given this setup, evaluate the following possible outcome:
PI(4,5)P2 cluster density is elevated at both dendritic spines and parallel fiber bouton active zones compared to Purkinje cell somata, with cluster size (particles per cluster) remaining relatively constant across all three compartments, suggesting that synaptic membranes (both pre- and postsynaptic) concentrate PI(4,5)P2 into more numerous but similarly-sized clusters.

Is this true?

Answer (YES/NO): NO